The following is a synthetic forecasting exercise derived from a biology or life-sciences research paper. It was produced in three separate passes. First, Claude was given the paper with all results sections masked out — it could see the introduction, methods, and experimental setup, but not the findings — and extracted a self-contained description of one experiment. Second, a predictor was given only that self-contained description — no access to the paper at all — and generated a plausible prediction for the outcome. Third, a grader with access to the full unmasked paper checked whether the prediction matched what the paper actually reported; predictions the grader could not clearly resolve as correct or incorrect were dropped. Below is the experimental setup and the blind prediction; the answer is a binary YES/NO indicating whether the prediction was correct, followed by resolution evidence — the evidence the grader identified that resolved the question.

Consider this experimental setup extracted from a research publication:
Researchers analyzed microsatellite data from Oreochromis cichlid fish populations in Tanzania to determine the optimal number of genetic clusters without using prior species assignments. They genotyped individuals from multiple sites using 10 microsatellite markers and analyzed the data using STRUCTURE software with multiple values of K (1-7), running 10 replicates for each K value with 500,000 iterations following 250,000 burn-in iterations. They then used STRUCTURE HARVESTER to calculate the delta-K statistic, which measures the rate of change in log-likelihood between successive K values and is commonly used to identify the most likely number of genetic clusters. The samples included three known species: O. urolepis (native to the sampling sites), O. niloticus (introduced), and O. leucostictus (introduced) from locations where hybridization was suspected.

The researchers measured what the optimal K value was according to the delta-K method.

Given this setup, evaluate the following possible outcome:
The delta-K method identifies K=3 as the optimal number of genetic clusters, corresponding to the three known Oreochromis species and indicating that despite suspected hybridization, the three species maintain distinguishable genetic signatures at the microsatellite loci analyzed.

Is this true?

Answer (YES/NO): NO